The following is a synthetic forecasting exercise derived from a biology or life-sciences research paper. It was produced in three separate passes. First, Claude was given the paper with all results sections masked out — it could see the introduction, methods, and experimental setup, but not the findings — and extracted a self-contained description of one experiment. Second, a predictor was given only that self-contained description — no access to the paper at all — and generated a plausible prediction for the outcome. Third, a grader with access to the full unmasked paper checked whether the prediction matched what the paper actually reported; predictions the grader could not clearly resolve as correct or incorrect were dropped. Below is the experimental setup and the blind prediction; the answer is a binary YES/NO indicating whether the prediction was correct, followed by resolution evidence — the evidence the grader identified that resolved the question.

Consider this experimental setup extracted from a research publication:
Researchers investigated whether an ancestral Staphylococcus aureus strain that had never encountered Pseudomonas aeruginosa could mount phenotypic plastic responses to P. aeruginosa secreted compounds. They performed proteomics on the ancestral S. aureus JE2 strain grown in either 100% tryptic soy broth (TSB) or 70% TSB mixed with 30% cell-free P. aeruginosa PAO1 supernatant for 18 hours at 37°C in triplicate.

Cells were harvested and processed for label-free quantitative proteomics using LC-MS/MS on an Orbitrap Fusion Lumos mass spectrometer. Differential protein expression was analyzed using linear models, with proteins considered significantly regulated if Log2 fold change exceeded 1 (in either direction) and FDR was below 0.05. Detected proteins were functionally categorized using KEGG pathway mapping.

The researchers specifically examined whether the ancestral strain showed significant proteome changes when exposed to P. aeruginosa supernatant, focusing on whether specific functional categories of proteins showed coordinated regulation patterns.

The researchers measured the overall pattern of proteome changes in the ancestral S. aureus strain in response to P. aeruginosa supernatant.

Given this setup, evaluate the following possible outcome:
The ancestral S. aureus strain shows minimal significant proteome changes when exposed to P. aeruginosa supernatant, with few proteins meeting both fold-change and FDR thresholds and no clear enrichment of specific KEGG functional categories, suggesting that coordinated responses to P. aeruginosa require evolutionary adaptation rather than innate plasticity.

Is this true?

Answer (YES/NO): NO